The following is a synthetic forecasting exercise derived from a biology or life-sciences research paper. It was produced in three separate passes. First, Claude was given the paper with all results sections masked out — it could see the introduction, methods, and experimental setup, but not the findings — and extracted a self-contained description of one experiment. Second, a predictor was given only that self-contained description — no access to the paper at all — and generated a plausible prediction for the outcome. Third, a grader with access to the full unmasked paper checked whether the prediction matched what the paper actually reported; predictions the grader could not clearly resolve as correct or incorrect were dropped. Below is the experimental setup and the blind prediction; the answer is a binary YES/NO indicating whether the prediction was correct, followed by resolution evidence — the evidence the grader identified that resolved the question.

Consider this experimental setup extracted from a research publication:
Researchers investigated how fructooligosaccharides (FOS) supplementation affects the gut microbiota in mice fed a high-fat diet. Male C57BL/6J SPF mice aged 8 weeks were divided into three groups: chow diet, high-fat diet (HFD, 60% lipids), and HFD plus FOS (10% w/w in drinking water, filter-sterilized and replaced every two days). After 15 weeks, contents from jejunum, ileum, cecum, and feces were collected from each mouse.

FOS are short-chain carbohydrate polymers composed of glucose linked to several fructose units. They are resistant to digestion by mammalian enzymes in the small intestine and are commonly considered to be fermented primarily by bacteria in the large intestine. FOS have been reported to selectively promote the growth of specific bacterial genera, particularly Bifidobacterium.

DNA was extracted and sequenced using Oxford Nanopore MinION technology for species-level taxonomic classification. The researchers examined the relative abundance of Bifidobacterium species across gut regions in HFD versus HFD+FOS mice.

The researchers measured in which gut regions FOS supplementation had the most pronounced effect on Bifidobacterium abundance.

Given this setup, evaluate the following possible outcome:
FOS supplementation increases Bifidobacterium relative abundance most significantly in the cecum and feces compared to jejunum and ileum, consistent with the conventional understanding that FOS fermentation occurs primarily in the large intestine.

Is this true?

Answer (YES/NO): NO